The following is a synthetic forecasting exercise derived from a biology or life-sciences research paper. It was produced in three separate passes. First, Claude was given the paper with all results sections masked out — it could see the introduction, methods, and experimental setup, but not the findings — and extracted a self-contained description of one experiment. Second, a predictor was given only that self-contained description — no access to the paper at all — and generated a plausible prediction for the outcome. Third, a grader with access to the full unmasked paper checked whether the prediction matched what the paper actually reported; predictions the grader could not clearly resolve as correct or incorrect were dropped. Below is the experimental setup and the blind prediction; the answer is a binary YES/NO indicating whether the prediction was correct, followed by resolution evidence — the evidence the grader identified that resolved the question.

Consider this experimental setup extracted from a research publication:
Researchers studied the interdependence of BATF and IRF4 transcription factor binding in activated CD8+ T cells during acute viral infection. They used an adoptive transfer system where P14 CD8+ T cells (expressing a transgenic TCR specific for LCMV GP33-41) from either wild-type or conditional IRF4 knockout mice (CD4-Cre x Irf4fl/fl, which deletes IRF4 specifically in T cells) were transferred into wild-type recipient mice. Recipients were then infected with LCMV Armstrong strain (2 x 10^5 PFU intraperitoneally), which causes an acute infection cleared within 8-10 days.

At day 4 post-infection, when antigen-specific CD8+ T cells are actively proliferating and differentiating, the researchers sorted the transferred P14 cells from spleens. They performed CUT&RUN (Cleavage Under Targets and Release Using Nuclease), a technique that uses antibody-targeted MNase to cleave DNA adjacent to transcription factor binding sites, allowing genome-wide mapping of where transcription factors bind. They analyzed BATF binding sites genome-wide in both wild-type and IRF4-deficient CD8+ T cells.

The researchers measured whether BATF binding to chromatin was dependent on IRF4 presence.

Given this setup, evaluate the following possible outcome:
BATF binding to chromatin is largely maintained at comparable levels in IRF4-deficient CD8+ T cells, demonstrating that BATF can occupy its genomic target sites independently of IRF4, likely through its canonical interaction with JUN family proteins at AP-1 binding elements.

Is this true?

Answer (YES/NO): NO